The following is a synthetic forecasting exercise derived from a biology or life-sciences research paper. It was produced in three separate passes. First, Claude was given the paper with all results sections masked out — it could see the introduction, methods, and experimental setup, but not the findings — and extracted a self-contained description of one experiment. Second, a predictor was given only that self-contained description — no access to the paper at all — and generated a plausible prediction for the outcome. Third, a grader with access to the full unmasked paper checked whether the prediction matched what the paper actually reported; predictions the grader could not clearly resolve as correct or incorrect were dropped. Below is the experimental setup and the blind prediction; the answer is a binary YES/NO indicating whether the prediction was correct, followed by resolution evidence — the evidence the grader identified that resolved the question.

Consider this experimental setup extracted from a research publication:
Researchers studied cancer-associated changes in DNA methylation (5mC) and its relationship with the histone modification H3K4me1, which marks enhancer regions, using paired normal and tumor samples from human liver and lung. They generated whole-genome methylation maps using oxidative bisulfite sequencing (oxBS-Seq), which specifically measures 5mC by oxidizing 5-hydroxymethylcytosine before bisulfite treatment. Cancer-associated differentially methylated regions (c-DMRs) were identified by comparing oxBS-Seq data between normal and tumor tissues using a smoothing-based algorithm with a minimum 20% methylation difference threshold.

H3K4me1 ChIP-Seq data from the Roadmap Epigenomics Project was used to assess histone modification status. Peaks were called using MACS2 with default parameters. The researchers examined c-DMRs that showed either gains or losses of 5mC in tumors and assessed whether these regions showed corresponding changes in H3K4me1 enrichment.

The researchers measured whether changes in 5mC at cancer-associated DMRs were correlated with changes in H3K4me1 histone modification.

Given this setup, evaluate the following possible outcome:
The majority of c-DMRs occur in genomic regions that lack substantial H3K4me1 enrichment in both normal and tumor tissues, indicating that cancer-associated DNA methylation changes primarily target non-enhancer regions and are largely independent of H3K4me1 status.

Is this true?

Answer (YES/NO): NO